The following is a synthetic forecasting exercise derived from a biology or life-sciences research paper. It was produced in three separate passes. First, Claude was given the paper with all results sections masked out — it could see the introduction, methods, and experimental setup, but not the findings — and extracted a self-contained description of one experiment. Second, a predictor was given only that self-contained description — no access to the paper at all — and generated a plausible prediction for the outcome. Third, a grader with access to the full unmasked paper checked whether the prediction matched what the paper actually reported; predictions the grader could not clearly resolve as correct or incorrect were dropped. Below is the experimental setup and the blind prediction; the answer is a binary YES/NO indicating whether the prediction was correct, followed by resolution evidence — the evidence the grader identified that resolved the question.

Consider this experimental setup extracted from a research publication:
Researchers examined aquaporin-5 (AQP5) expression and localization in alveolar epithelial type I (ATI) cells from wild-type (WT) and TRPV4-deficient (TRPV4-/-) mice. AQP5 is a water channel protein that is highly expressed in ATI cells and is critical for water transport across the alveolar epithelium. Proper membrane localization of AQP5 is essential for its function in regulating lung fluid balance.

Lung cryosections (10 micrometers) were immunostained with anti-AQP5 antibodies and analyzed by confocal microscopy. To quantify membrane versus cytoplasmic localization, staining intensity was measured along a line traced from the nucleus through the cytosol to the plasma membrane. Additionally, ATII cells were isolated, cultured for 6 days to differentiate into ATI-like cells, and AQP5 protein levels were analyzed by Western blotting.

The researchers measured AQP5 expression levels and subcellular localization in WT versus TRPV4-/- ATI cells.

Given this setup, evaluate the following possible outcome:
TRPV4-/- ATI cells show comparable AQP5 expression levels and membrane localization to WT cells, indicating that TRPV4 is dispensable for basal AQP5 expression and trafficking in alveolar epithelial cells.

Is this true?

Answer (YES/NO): NO